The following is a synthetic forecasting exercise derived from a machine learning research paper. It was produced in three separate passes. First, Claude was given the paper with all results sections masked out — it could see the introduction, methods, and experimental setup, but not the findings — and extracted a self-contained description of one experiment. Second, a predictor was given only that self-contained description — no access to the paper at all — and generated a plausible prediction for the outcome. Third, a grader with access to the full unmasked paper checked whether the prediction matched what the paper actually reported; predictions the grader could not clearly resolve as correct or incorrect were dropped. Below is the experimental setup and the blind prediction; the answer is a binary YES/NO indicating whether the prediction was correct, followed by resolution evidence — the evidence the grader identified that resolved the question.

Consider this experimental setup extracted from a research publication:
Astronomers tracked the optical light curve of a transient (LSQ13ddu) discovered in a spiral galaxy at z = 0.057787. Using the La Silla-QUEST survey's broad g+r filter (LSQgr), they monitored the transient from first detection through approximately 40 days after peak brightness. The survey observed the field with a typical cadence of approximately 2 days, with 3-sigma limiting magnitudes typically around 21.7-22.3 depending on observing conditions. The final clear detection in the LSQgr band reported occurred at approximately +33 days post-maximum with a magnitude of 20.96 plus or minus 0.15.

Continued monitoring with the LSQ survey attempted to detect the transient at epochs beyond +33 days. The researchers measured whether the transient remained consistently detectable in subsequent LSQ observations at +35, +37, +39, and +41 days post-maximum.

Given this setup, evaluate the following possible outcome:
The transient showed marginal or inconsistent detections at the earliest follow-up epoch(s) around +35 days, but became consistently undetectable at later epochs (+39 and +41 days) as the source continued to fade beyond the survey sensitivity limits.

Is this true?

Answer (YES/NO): NO